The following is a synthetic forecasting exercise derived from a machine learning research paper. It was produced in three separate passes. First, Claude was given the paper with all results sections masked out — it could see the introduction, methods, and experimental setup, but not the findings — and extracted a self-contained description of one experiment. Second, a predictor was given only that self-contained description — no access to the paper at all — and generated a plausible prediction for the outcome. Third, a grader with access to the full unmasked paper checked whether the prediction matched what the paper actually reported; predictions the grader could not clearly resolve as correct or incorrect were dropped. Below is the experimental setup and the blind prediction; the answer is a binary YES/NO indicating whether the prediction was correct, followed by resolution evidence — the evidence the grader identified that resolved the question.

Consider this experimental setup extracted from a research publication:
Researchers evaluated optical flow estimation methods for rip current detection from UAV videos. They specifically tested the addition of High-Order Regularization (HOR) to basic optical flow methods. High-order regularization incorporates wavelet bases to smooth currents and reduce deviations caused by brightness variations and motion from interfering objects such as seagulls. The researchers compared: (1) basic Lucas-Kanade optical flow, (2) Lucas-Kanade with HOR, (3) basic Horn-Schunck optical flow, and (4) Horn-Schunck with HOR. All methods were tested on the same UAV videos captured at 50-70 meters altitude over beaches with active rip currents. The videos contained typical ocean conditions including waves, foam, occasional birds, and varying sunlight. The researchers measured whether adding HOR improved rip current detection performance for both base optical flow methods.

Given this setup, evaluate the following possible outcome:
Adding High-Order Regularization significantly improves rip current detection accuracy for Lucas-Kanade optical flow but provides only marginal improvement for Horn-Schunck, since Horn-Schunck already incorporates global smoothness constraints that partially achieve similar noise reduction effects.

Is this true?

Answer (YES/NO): NO